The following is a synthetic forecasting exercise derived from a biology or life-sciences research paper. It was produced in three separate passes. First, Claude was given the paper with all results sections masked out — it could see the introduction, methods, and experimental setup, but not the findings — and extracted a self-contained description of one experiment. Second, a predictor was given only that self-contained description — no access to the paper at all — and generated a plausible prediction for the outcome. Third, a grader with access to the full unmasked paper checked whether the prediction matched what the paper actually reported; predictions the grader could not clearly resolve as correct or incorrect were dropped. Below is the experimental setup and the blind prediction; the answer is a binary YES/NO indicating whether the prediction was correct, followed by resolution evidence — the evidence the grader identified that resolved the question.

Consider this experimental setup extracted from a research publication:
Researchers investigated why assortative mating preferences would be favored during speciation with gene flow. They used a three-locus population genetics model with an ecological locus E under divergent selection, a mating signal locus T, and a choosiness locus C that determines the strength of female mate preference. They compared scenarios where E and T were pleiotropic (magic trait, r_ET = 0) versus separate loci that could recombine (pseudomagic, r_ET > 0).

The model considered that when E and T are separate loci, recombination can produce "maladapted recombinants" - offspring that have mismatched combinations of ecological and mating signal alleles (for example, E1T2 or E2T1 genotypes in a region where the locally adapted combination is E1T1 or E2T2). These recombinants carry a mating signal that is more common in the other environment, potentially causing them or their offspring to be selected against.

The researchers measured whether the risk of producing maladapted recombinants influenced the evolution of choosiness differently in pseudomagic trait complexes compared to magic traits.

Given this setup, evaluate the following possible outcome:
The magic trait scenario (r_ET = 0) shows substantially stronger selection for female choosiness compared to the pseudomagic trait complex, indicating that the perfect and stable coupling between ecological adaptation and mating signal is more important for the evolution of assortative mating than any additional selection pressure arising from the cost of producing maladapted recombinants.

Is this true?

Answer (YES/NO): NO